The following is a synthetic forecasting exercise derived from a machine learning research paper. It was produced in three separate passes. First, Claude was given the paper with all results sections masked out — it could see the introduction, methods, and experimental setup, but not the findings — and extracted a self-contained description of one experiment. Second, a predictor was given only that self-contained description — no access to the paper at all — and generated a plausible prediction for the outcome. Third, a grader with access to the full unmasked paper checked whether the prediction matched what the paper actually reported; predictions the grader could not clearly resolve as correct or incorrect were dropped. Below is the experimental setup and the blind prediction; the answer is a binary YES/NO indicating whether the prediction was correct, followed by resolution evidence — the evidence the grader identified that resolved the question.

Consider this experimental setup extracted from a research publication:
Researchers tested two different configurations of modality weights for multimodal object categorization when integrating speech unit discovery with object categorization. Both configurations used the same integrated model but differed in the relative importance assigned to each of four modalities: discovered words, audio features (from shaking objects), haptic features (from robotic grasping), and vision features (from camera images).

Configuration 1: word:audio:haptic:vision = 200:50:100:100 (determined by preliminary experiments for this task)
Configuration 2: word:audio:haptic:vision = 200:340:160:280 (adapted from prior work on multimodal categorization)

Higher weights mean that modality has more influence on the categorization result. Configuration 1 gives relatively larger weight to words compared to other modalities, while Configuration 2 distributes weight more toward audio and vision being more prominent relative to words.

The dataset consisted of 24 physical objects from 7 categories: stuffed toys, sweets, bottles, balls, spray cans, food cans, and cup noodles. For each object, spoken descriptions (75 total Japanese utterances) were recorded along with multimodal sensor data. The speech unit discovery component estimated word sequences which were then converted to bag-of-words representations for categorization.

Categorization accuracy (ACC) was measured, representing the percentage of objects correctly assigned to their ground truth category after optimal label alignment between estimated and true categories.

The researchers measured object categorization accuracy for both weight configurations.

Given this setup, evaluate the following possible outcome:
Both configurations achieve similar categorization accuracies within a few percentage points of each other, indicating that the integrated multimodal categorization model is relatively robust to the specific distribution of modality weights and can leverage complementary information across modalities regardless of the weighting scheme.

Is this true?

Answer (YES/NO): NO